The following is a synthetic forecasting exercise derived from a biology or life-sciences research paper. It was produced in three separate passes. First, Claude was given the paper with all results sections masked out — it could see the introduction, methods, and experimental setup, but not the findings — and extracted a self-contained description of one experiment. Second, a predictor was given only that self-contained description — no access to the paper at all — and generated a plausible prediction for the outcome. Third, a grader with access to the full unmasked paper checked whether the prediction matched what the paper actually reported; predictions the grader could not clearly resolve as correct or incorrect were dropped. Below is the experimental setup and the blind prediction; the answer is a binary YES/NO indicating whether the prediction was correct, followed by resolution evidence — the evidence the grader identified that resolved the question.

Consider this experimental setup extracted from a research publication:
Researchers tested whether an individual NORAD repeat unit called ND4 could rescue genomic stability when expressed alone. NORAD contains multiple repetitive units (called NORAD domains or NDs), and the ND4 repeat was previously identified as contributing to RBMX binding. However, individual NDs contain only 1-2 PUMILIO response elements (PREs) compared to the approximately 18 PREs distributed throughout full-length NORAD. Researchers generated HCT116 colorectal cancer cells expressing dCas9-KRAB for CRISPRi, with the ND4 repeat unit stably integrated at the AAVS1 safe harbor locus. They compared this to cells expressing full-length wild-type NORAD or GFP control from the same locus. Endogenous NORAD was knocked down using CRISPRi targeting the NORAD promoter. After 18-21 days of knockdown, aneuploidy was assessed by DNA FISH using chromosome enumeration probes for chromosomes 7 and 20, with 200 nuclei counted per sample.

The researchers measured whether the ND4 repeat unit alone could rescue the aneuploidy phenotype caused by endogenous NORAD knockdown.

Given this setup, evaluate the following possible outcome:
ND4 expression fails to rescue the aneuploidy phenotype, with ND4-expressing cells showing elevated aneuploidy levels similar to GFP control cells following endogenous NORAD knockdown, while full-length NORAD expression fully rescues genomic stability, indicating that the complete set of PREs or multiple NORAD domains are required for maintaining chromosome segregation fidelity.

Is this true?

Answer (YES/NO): NO